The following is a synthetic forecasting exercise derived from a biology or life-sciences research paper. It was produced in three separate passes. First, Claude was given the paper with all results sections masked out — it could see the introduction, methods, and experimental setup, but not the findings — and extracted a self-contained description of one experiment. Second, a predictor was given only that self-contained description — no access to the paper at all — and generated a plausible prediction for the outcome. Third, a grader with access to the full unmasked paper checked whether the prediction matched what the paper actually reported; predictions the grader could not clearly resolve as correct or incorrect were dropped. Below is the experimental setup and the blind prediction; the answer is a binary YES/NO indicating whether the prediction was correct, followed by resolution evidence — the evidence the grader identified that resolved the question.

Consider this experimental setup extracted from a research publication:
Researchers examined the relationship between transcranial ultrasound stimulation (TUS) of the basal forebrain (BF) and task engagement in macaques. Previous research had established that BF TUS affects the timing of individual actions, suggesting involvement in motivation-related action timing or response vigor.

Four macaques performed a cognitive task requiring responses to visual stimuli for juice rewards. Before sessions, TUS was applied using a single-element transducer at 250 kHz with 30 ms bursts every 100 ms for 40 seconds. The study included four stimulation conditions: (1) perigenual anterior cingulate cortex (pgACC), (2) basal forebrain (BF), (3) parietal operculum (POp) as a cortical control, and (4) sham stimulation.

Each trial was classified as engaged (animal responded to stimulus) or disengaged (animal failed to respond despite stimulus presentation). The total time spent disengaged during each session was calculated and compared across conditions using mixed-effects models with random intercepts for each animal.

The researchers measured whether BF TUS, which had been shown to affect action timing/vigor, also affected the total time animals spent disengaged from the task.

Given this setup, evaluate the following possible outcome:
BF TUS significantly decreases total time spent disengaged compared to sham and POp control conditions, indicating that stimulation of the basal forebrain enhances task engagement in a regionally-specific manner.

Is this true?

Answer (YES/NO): NO